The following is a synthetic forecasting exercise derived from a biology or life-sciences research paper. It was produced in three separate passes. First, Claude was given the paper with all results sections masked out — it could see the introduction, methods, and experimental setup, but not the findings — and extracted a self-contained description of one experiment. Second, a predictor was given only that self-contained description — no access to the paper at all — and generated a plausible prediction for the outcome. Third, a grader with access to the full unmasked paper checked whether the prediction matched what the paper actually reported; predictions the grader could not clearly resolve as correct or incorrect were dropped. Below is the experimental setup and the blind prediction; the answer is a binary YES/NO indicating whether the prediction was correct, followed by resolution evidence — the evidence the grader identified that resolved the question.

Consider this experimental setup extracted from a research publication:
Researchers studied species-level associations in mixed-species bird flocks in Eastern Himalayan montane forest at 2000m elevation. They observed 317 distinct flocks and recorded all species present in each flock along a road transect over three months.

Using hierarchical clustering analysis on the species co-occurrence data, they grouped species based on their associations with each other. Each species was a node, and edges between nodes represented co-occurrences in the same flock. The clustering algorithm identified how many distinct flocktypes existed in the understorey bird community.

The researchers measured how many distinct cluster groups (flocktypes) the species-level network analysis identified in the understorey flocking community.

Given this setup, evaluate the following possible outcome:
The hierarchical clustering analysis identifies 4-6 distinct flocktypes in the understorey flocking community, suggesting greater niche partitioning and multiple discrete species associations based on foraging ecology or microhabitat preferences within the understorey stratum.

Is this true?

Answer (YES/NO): NO